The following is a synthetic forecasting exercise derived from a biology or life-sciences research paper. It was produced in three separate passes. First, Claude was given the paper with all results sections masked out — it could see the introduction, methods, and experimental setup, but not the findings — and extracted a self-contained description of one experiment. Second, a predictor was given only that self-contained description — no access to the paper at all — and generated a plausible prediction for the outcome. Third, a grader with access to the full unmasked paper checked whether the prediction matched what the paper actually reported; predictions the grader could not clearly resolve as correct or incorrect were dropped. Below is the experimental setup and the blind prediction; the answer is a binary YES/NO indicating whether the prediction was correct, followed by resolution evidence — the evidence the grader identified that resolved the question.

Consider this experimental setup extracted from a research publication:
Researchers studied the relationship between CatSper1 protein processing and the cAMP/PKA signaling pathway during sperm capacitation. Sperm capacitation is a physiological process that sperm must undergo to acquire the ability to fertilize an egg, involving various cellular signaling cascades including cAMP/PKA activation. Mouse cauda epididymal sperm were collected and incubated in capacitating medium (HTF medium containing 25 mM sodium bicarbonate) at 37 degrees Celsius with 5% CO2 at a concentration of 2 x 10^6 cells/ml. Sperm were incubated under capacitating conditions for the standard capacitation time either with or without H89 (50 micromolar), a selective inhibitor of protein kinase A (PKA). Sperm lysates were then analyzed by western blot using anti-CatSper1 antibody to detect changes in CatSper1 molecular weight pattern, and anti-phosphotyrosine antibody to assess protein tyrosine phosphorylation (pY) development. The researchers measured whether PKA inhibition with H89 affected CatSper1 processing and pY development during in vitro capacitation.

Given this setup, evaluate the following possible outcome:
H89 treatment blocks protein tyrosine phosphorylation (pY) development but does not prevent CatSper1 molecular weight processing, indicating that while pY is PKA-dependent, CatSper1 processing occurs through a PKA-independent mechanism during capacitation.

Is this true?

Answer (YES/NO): NO